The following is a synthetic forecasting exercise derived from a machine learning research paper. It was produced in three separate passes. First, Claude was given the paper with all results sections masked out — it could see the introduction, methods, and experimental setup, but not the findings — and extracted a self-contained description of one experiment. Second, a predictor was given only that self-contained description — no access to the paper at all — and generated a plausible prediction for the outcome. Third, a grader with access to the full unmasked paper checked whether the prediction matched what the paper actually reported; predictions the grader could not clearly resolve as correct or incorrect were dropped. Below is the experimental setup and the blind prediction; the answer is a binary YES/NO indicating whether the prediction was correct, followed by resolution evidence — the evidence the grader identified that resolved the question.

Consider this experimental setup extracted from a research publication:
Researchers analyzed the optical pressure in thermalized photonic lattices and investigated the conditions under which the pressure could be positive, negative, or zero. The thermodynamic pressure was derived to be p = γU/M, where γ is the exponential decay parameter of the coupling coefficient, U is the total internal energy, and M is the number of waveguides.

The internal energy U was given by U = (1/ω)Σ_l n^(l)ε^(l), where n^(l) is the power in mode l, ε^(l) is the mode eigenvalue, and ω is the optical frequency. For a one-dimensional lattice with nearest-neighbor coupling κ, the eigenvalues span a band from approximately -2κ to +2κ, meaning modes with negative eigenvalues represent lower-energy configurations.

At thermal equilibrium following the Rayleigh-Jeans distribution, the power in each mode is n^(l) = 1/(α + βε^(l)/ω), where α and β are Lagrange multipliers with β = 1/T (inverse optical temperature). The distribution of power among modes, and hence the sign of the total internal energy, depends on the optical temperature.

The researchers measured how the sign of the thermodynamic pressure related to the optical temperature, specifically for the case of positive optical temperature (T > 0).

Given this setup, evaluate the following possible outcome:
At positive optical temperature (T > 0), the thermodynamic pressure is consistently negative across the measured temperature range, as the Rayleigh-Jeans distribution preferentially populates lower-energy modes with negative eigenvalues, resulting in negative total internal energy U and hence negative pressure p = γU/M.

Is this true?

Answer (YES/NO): NO